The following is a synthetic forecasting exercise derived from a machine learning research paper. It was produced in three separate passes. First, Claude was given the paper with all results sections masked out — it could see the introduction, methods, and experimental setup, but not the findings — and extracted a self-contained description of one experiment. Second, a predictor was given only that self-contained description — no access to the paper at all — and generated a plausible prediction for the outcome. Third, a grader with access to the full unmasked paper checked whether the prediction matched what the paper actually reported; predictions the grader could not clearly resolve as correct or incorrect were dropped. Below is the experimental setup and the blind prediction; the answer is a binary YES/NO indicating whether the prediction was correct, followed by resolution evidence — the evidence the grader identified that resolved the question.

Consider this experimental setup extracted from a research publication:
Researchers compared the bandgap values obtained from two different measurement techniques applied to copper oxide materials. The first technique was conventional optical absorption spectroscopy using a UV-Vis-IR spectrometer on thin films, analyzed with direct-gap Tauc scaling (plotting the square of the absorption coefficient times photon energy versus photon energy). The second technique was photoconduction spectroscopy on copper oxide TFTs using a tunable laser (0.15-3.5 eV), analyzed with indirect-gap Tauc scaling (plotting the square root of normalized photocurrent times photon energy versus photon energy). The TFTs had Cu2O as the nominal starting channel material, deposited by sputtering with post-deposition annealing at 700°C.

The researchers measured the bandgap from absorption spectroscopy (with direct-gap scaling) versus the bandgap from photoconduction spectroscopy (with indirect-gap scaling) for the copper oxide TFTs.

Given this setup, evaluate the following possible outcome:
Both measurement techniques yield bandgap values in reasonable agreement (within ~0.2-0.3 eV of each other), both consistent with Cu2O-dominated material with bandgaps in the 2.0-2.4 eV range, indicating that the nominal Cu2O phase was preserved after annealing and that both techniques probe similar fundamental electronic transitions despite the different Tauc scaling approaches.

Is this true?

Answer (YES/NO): NO